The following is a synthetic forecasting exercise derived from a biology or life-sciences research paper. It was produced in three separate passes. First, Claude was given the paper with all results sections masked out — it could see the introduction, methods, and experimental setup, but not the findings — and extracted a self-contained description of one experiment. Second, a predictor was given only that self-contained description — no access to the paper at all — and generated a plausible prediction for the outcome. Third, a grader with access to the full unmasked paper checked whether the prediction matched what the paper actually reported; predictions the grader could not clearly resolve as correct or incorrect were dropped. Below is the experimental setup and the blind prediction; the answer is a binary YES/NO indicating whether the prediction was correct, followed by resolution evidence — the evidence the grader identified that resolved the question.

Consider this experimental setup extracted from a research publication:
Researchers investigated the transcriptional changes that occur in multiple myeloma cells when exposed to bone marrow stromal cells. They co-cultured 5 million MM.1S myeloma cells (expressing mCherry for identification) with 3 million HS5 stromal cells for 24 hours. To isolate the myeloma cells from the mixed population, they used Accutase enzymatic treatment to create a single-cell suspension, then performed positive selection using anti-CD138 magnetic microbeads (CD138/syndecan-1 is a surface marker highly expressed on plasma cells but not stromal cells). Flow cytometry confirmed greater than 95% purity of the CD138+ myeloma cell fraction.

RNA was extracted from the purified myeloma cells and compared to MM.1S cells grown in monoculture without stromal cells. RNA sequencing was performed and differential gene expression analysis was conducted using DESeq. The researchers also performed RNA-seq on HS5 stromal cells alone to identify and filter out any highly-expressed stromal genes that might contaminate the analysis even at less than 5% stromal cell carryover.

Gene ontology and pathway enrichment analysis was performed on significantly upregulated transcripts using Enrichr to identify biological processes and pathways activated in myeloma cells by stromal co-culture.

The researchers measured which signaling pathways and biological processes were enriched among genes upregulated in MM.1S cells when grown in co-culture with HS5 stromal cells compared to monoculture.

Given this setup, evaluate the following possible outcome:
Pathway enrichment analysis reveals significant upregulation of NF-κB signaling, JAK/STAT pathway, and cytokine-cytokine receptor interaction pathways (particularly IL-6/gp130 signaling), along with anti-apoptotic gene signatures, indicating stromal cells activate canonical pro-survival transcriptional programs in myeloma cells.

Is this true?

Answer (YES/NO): NO